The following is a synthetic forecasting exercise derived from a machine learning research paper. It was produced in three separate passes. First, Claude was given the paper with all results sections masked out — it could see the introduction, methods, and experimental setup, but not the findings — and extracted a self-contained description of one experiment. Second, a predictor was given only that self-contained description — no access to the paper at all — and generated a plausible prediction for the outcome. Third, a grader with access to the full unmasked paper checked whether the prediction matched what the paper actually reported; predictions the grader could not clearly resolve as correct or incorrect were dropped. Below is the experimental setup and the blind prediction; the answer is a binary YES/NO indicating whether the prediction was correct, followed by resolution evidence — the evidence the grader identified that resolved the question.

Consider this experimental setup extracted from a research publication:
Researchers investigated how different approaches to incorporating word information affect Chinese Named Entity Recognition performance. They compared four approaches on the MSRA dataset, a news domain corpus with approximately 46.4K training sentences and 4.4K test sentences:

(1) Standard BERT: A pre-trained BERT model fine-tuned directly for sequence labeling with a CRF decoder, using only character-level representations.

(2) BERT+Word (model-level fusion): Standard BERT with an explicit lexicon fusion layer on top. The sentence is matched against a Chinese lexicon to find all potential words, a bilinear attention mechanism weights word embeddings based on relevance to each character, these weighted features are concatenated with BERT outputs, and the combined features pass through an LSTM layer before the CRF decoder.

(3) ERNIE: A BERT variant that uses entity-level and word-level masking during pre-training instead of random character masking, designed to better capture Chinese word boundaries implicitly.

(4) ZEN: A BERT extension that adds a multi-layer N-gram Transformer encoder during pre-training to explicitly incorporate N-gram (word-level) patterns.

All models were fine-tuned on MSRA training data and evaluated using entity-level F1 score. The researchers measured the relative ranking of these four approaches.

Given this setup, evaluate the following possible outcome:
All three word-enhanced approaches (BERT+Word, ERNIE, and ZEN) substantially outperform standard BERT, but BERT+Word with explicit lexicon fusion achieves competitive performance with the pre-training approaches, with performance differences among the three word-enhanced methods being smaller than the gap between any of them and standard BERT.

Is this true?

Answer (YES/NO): NO